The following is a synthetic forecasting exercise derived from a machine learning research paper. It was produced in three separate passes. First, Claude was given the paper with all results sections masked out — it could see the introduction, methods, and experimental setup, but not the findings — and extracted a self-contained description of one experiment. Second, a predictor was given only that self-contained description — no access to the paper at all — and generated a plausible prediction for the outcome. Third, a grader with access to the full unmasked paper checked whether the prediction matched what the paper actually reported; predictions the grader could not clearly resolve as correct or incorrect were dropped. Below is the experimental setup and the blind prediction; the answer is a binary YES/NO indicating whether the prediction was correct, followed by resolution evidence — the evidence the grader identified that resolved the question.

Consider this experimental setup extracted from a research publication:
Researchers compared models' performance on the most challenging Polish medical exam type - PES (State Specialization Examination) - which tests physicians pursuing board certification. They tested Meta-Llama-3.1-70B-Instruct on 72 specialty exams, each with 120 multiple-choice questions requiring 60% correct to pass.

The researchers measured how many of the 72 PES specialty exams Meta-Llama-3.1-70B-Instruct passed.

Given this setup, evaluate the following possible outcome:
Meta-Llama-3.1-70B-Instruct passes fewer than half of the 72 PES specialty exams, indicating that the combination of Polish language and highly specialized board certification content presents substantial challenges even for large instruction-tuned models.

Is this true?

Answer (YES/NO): NO